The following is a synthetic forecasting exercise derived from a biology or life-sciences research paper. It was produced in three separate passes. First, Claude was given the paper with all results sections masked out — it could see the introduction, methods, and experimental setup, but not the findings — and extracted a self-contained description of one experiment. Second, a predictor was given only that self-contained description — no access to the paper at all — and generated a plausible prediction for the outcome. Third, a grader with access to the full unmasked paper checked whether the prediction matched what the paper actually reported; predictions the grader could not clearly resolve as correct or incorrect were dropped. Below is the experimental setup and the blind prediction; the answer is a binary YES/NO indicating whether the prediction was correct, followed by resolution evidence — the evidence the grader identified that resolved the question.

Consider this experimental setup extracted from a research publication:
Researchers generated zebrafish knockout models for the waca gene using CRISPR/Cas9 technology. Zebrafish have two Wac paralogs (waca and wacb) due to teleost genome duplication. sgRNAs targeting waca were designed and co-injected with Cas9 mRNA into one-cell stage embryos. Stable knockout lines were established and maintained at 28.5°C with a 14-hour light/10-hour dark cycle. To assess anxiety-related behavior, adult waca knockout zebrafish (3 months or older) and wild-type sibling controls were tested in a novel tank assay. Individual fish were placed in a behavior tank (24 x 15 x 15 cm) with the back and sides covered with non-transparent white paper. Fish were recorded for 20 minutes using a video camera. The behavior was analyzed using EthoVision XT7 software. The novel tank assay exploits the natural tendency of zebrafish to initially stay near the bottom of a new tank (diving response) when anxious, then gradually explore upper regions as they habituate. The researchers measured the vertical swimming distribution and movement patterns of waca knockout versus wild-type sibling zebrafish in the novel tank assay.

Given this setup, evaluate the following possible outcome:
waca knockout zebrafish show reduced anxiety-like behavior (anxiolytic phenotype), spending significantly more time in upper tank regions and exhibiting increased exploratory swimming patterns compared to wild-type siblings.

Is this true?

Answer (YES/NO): YES